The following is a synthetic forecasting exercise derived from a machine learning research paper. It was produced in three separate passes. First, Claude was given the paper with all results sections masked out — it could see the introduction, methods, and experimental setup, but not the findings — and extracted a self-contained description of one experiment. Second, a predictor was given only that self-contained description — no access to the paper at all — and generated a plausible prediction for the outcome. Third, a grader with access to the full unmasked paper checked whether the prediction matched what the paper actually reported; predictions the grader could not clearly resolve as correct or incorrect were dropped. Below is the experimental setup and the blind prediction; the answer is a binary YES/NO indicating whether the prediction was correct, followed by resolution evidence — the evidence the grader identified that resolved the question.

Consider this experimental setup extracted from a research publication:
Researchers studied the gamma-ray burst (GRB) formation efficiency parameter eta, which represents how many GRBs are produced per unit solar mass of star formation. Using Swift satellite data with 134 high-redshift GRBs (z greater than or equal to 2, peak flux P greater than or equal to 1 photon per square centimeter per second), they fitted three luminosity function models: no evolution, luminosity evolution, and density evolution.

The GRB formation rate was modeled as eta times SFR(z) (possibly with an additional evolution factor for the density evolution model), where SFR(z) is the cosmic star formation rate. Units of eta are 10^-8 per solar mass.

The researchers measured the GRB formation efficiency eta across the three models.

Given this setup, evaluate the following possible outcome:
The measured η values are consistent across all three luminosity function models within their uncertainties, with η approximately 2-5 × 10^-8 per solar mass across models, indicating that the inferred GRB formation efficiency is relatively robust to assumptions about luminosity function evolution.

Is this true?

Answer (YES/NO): NO